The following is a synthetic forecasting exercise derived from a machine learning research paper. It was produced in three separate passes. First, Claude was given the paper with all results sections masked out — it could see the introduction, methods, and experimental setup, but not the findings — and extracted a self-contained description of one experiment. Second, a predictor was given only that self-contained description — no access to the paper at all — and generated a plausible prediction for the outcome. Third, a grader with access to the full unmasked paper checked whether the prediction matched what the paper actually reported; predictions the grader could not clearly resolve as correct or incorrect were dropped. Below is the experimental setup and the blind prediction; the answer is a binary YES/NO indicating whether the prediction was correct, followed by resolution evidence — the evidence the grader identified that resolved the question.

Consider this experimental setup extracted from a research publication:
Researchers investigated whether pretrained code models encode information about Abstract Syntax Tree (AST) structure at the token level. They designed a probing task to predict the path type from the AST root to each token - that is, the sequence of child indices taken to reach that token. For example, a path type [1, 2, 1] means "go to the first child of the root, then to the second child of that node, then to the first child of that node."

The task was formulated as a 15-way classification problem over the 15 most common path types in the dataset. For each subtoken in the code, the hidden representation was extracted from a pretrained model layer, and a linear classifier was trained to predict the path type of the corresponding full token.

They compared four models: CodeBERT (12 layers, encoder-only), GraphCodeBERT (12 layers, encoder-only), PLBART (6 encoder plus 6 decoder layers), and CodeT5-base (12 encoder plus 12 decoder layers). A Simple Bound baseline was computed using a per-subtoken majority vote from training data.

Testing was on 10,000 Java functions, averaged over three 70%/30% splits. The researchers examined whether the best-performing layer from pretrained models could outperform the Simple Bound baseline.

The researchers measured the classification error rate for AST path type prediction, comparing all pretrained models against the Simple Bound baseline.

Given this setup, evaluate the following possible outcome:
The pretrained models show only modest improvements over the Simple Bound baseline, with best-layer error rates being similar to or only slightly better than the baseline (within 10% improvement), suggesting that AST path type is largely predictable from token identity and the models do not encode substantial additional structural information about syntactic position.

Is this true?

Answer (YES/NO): NO